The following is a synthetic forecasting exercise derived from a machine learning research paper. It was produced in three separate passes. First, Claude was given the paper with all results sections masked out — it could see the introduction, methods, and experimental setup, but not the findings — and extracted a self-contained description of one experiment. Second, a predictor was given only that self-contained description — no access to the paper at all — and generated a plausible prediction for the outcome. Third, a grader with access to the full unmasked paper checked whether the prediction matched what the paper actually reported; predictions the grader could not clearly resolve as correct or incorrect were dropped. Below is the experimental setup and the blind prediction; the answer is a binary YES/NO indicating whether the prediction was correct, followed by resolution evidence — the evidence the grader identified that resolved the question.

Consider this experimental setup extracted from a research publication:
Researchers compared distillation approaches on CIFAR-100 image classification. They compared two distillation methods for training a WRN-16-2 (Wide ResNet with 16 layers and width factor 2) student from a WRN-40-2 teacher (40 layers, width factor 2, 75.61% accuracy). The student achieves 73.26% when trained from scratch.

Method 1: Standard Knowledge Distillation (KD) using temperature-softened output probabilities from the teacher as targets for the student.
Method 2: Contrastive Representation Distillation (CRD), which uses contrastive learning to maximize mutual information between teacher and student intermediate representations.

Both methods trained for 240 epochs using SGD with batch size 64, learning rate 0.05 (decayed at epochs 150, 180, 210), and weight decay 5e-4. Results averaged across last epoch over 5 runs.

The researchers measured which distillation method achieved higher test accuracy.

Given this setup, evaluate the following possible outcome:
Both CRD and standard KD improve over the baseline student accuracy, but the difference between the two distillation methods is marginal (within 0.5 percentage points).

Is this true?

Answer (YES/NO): NO